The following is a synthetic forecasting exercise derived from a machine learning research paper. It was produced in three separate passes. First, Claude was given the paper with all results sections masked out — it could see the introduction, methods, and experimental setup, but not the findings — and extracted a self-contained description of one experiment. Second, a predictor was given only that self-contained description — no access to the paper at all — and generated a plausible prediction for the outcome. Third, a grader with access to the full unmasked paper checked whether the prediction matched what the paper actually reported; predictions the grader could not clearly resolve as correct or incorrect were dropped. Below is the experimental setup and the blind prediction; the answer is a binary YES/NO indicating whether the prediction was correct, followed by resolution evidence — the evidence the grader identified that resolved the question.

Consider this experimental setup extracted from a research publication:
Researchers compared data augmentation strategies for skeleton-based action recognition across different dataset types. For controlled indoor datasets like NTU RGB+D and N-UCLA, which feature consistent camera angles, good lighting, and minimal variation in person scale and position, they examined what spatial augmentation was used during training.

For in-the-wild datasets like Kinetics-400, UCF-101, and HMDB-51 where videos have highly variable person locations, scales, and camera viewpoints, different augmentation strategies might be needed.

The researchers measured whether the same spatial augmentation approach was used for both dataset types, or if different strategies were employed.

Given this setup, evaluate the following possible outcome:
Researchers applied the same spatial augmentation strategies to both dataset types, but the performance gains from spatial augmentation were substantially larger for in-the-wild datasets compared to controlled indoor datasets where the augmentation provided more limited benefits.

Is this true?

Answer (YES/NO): NO